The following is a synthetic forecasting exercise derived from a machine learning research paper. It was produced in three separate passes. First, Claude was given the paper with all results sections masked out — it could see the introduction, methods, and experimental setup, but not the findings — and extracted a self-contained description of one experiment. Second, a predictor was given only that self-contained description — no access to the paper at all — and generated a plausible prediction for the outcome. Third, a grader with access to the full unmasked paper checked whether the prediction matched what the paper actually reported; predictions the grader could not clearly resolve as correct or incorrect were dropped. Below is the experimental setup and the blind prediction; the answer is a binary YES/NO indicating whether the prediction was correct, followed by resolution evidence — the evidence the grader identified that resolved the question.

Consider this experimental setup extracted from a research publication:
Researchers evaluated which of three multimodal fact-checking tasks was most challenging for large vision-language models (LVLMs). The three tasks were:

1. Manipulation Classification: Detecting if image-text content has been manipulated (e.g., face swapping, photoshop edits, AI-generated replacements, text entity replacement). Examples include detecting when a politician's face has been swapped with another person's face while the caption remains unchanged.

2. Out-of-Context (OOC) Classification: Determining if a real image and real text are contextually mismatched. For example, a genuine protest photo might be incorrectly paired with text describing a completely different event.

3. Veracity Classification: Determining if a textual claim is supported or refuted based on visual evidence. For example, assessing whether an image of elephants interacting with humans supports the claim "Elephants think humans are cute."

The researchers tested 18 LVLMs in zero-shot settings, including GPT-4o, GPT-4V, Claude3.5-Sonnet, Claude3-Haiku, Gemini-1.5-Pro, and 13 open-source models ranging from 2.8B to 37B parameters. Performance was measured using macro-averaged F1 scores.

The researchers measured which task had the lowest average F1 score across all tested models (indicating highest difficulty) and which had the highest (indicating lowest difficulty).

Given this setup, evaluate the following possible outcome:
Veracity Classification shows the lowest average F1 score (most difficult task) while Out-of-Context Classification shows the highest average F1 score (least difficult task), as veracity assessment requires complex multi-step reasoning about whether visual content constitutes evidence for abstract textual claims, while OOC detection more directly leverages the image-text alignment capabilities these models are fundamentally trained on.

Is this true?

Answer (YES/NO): NO